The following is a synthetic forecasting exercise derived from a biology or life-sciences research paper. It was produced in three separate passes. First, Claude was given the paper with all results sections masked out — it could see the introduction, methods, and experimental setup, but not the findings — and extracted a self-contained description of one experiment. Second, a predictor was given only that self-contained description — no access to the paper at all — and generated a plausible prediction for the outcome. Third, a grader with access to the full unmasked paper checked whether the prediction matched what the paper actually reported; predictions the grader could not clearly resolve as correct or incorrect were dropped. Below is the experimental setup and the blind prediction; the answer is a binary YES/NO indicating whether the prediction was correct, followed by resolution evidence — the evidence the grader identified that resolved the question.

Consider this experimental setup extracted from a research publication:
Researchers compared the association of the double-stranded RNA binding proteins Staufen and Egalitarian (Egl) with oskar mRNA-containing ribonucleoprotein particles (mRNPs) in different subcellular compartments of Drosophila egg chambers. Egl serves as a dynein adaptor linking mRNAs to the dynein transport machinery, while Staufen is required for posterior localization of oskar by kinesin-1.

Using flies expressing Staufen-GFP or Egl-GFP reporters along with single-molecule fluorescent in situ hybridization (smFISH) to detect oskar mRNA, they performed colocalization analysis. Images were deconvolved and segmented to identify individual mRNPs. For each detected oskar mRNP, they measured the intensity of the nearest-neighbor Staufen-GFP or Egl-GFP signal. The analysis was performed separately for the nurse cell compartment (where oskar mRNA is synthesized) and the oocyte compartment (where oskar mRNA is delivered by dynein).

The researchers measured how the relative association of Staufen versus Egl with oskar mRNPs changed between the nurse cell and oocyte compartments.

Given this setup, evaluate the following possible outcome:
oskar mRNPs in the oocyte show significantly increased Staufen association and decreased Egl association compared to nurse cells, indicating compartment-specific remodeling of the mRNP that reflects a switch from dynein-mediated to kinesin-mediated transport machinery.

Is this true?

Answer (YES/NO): YES